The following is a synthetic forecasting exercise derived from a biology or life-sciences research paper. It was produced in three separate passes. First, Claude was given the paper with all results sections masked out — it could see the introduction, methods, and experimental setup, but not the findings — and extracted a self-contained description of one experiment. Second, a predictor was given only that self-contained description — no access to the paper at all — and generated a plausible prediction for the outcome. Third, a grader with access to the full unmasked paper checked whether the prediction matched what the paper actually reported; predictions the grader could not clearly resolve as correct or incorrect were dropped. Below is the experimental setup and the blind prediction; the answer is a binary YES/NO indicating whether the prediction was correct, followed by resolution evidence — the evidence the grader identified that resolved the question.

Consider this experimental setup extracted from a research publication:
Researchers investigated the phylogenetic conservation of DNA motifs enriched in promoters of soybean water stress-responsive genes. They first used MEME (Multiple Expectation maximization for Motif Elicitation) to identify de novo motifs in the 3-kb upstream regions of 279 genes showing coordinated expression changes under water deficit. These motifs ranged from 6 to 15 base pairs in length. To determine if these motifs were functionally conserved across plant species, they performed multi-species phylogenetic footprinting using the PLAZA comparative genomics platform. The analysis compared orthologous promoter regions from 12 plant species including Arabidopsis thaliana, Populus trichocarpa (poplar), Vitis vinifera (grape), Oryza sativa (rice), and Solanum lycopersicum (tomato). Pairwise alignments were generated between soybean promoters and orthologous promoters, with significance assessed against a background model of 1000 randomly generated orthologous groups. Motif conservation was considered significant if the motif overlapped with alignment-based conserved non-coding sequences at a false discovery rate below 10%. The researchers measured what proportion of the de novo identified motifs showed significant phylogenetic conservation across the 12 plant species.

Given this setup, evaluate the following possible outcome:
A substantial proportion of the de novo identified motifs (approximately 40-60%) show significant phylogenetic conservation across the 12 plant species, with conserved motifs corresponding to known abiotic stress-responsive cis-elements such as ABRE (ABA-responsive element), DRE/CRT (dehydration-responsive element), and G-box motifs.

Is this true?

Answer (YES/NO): YES